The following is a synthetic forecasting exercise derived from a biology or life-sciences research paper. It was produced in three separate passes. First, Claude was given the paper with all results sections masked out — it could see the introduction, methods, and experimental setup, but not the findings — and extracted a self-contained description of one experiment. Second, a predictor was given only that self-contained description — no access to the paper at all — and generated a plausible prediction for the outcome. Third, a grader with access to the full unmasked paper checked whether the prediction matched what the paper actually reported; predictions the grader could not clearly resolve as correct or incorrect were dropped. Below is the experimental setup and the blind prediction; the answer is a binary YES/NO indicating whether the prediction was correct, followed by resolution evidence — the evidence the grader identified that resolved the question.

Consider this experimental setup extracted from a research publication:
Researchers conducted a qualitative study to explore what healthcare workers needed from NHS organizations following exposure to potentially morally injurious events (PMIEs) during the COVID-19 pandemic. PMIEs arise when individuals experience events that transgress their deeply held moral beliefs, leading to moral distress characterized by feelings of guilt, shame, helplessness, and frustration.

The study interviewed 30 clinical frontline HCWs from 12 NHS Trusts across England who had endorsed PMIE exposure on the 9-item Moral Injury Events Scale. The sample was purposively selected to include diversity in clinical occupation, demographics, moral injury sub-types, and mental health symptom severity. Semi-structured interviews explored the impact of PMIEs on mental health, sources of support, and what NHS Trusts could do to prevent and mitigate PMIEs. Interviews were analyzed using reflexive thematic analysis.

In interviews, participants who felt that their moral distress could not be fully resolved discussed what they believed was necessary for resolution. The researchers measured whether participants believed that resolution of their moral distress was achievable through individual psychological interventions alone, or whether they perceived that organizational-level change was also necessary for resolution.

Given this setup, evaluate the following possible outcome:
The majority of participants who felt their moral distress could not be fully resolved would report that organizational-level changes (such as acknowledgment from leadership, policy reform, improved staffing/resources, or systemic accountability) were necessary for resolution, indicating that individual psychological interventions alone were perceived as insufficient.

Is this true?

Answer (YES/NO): YES